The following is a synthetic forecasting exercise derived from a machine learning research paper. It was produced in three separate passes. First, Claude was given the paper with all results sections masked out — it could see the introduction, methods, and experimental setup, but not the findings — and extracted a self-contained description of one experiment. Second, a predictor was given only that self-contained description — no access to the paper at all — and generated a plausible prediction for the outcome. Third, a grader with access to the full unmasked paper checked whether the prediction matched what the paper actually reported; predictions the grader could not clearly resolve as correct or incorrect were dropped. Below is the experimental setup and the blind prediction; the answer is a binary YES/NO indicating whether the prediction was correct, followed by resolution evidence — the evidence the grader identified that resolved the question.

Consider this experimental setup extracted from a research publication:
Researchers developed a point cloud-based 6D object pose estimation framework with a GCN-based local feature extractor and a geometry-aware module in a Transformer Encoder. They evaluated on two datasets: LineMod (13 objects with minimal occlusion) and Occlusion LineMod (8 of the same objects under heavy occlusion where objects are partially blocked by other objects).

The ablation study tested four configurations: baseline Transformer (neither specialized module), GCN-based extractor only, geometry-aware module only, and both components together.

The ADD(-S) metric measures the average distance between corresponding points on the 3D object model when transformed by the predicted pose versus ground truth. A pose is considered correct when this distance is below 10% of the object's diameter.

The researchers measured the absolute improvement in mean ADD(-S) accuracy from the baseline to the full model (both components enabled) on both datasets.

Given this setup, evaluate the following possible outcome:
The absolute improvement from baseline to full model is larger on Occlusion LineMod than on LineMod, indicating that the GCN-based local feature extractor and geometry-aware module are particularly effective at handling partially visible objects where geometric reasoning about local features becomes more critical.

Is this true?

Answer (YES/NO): YES